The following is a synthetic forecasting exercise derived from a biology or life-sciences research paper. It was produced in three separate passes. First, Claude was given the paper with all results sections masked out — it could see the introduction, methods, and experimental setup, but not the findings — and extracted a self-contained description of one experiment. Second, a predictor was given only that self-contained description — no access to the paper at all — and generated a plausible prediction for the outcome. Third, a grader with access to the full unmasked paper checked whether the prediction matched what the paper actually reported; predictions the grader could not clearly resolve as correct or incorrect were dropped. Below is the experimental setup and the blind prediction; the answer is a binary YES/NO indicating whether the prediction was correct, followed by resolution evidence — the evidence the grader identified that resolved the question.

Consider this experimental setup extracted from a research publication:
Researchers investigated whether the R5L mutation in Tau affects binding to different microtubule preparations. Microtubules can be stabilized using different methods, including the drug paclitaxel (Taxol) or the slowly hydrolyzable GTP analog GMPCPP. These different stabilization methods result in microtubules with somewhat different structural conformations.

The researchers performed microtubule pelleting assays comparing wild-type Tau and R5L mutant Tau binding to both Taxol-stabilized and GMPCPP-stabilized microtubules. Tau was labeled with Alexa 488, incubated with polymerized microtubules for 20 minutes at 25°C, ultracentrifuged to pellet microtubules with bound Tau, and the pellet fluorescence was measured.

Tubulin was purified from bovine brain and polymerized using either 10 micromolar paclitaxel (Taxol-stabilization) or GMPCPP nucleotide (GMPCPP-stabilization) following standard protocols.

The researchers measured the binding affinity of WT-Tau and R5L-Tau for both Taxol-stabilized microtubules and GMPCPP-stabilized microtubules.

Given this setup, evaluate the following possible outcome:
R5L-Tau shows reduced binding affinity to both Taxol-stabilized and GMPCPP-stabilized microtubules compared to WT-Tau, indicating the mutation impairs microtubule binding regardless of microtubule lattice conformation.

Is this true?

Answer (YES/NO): NO